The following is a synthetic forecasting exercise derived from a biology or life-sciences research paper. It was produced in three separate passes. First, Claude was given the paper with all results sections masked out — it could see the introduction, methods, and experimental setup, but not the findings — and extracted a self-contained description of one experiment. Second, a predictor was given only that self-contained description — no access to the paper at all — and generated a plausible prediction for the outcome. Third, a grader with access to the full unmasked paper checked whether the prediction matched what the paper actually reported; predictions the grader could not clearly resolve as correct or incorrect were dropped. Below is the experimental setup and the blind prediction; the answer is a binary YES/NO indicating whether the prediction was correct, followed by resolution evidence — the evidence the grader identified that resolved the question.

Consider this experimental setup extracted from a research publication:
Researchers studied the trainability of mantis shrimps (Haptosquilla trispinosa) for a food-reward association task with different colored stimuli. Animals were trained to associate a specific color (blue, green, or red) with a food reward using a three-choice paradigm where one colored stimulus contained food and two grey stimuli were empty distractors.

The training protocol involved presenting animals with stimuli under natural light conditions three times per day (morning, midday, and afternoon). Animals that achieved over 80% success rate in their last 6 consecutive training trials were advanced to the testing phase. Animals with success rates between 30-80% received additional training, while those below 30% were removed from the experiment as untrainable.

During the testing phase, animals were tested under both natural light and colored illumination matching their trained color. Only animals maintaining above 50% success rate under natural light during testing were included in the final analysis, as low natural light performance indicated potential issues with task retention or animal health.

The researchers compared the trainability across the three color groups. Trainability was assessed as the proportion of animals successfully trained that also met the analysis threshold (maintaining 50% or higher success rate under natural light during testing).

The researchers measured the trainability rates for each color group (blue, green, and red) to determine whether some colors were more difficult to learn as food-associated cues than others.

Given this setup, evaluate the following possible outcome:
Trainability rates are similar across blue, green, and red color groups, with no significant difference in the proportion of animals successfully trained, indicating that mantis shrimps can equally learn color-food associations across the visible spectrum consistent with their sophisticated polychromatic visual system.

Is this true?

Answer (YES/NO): NO